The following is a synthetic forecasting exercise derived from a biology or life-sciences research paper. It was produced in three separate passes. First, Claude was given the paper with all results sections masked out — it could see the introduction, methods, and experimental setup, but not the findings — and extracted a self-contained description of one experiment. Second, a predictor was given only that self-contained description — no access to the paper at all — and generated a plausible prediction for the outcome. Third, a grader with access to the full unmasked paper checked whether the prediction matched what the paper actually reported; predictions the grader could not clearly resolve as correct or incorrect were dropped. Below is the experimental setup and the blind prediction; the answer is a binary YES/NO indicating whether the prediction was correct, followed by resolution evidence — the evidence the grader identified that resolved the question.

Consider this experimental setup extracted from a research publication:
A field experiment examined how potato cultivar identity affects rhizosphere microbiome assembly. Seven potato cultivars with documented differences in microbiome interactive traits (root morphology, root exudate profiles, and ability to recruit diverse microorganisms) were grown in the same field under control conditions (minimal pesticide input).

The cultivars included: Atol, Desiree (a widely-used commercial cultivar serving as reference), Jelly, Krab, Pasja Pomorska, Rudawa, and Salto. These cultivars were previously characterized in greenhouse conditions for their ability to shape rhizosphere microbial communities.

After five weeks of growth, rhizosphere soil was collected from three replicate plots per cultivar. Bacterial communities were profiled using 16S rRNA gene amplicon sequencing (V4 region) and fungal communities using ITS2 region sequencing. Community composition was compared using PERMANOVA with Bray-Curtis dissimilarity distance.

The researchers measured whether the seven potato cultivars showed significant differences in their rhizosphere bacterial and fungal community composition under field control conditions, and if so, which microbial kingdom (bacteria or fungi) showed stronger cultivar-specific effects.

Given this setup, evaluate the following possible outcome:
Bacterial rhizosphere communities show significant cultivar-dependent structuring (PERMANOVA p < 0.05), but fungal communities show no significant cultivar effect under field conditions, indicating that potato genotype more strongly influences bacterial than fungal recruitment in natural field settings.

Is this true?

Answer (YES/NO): NO